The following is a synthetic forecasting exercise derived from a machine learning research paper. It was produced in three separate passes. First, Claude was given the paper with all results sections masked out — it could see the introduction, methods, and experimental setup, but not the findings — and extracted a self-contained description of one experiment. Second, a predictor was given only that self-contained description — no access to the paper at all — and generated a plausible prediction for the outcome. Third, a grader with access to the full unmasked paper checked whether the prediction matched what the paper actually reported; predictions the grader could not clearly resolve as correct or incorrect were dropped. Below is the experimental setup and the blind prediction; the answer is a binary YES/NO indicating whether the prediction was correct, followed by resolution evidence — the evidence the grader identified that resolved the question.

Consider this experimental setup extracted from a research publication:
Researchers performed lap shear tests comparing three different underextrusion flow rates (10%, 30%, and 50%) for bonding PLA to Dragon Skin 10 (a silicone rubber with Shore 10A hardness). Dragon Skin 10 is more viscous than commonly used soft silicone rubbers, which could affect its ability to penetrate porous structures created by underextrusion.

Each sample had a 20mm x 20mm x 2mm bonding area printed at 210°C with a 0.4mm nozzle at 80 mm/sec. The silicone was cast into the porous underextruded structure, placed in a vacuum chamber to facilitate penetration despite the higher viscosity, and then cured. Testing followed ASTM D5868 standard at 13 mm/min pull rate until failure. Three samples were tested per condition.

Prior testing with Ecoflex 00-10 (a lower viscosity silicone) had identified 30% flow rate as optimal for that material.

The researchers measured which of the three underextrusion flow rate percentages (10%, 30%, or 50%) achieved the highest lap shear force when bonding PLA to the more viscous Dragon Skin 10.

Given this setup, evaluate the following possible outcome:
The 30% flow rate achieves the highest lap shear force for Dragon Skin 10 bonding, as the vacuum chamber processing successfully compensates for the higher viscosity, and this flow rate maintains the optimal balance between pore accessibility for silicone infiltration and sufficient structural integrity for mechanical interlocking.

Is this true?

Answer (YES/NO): YES